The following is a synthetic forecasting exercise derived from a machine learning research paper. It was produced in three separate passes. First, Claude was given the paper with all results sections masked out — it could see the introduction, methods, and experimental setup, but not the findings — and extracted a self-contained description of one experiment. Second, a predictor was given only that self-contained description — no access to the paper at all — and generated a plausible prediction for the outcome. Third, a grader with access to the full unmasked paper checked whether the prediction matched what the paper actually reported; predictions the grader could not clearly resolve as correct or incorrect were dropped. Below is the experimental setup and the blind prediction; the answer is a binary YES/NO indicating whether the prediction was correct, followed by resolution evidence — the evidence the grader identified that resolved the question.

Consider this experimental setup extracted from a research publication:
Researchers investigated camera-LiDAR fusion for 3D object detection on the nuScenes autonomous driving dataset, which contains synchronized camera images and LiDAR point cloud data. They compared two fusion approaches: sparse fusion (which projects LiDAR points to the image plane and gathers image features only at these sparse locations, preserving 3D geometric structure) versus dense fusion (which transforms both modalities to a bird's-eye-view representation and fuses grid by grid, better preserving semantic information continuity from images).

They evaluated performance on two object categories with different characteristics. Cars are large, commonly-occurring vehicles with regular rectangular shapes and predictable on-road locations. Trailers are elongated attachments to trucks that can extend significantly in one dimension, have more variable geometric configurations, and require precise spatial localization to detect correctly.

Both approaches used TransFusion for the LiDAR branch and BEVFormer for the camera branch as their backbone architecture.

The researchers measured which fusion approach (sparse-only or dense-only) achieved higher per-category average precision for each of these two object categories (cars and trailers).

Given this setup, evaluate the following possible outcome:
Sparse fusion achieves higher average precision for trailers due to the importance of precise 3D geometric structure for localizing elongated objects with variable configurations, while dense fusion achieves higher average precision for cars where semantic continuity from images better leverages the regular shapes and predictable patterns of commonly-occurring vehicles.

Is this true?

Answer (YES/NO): YES